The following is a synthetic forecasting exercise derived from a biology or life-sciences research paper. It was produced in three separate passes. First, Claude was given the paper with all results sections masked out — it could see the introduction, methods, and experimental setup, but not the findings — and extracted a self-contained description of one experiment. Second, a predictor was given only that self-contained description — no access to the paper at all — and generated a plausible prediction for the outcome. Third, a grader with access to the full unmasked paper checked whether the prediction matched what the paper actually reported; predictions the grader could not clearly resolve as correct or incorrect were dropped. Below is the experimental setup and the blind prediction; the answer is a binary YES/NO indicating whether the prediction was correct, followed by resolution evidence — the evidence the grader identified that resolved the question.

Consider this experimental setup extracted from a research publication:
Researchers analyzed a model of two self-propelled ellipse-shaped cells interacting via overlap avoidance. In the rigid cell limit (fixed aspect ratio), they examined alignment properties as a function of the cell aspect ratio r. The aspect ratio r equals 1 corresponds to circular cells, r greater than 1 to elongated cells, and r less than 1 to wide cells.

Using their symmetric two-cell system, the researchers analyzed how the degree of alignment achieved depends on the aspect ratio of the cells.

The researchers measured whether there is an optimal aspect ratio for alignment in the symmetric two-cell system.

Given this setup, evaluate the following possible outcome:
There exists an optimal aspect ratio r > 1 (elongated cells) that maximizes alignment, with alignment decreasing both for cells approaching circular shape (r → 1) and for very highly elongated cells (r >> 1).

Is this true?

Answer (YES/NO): YES